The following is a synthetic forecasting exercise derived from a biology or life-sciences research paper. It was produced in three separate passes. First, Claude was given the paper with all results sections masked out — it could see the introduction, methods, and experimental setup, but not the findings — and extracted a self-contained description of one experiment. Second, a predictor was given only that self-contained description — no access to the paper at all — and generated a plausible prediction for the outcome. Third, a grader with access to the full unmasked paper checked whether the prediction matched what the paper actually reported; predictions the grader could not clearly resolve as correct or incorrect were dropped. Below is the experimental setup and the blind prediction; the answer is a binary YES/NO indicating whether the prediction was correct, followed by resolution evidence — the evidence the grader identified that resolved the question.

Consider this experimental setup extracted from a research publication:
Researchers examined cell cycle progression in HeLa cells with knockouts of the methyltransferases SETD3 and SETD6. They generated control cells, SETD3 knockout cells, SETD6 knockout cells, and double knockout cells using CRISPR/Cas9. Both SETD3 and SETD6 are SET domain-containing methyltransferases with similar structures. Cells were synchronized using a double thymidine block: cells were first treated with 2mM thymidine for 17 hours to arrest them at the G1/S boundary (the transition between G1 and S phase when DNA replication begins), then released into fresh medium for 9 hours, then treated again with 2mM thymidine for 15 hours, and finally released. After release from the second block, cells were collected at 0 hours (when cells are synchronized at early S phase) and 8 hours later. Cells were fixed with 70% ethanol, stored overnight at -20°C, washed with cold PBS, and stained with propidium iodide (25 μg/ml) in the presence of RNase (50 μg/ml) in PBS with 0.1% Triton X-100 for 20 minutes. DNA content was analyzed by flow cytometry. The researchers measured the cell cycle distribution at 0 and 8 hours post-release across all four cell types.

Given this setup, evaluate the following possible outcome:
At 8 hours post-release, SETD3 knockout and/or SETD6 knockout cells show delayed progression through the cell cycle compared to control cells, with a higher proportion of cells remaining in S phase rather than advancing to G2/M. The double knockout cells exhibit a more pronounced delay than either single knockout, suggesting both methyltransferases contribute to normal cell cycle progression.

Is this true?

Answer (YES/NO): NO